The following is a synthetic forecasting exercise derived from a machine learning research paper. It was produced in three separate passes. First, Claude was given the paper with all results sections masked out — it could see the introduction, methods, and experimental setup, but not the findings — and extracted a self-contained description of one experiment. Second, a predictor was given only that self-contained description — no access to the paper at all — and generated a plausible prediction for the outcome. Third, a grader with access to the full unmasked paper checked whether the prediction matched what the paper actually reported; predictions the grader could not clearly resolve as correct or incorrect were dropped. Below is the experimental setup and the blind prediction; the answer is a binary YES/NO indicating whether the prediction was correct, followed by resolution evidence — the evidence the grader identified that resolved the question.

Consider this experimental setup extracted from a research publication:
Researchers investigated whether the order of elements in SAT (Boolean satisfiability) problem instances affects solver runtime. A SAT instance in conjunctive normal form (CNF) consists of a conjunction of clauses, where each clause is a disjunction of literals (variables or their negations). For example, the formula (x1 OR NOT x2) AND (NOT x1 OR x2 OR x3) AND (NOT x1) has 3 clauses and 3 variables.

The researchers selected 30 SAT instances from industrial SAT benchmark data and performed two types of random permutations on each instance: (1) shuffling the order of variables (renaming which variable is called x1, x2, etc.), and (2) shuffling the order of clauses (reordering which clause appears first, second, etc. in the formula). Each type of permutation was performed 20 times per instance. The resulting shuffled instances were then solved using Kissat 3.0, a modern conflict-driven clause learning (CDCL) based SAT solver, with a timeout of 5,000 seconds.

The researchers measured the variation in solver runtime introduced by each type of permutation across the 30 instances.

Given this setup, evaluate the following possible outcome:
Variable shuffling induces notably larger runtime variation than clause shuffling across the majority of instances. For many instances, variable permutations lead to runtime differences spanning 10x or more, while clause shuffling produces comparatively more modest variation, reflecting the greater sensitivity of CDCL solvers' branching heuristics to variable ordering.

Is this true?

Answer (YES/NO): NO